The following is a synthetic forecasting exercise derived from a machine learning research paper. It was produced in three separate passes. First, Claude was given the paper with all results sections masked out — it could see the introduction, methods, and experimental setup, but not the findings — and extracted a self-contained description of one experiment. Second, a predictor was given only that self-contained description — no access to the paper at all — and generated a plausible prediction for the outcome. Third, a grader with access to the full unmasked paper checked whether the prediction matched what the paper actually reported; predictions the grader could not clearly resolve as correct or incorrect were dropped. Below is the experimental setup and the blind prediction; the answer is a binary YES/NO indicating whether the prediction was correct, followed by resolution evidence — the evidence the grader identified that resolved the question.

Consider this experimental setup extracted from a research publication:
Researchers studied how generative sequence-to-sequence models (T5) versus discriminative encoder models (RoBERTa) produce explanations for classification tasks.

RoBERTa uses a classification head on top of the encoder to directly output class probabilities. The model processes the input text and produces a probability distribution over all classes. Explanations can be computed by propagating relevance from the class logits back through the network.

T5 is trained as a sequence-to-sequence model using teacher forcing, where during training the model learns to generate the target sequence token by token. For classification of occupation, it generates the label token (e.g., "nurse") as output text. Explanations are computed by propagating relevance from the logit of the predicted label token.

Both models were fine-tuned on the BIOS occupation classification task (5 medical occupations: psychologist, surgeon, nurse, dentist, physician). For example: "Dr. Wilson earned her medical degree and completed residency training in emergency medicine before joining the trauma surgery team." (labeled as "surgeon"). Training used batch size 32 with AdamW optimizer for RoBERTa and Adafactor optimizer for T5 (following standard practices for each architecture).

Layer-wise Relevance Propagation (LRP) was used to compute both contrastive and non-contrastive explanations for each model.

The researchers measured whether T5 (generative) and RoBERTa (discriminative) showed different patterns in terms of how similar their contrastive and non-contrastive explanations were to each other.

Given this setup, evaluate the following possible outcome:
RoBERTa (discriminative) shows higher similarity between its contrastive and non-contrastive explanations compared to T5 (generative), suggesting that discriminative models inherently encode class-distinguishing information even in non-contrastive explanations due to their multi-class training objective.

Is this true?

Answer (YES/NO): YES